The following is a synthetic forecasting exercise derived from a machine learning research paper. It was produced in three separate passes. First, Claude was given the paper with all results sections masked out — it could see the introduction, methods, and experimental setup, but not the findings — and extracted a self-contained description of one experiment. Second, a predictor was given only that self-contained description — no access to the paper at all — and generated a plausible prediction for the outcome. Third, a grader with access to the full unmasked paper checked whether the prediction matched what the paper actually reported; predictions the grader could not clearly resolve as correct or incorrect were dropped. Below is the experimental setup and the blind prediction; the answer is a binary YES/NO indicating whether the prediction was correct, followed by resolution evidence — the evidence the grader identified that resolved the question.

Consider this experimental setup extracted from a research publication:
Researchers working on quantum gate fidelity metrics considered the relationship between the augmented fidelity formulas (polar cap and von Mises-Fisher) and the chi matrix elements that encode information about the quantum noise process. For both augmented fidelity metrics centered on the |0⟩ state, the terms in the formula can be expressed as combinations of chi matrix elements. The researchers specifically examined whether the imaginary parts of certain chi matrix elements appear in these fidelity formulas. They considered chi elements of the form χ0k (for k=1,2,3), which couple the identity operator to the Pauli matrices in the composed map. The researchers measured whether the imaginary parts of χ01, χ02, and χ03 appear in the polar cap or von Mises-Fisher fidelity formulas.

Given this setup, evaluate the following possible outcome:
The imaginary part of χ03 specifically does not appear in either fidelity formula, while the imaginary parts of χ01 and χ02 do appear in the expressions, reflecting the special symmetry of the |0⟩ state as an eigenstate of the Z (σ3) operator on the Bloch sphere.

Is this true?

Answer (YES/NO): NO